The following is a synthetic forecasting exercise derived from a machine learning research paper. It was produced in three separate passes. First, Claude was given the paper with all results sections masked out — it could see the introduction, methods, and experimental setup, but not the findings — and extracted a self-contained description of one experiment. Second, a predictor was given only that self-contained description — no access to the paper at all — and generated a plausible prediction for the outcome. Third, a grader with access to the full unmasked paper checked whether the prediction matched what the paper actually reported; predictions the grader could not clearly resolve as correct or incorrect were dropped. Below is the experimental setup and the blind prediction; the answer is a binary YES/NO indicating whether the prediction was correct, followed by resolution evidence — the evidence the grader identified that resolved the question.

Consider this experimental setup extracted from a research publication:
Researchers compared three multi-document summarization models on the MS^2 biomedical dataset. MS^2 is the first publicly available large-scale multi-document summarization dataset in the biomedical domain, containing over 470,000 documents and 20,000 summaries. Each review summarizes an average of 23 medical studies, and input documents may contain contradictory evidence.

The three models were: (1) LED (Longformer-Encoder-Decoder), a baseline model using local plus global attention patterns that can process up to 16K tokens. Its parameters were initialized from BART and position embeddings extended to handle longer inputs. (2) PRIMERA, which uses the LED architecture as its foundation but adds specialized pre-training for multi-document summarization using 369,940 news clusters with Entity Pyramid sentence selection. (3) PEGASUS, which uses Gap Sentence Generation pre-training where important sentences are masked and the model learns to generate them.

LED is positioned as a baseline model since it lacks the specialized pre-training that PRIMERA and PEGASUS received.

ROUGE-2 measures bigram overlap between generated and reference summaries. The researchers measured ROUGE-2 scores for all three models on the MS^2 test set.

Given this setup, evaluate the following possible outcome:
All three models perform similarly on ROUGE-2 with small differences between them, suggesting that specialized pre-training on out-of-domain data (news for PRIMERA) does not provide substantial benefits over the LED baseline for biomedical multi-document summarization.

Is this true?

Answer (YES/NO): NO